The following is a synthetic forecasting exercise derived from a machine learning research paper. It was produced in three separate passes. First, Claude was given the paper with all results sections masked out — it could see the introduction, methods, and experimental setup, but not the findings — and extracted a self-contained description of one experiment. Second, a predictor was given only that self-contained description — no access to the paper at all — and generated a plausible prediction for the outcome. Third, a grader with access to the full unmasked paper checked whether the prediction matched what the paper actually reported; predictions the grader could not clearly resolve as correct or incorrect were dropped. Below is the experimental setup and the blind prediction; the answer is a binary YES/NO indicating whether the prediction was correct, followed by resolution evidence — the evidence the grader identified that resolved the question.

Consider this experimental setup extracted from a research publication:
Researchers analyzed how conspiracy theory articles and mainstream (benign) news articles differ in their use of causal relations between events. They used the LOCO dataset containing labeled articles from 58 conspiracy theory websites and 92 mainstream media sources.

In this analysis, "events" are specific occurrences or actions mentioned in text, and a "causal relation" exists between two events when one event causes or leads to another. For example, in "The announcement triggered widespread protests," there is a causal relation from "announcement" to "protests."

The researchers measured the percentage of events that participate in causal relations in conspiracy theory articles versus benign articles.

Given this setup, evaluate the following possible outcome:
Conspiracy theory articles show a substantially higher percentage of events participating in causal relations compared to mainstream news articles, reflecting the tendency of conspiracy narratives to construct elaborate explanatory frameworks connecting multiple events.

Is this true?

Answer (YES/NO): YES